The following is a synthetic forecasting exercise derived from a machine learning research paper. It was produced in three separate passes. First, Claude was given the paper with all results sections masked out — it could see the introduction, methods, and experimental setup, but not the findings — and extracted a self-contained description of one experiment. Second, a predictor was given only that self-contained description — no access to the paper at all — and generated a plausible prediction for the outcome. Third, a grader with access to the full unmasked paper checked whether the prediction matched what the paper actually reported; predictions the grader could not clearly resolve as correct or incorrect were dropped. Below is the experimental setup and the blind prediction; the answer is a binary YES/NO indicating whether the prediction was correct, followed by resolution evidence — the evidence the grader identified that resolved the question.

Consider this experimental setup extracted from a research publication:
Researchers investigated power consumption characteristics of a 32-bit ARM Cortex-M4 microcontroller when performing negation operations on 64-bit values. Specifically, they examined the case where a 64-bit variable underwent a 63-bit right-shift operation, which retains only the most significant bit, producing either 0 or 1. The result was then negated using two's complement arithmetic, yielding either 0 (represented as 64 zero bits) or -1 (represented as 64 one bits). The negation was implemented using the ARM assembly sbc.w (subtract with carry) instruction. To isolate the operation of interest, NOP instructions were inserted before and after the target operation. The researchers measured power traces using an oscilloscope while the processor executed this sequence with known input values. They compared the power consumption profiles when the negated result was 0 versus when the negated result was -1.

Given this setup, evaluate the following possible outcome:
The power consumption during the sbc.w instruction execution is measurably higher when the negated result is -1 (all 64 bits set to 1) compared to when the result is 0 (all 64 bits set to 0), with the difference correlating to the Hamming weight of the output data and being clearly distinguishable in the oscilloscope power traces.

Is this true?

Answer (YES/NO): YES